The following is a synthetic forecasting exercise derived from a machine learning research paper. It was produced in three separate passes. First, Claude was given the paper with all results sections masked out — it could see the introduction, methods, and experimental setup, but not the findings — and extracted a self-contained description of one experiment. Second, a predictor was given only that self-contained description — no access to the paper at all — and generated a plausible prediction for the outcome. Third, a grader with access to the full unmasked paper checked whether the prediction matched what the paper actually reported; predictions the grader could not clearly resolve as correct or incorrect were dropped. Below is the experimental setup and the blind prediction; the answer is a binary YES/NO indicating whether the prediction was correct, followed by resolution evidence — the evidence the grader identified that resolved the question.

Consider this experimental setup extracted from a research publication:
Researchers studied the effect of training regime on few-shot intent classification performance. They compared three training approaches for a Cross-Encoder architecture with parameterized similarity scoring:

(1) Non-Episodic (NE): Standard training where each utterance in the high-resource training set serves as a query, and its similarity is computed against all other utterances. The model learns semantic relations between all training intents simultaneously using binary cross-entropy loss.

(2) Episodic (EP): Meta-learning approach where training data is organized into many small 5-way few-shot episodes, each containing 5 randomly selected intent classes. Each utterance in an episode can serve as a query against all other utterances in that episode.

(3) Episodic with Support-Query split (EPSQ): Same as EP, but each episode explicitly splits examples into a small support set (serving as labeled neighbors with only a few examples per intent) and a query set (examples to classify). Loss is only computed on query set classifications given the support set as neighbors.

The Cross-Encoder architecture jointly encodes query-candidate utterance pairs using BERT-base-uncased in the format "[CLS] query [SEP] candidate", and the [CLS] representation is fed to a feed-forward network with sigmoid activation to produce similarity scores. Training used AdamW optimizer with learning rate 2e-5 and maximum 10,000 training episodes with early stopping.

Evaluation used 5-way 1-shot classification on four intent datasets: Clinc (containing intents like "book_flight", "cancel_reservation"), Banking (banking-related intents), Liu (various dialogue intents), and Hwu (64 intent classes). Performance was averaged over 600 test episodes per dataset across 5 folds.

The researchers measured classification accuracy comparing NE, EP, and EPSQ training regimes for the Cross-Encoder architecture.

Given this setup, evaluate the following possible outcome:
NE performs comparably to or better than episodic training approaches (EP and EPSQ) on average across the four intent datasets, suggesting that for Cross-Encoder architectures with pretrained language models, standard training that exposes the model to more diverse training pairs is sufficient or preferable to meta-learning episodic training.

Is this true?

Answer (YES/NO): NO